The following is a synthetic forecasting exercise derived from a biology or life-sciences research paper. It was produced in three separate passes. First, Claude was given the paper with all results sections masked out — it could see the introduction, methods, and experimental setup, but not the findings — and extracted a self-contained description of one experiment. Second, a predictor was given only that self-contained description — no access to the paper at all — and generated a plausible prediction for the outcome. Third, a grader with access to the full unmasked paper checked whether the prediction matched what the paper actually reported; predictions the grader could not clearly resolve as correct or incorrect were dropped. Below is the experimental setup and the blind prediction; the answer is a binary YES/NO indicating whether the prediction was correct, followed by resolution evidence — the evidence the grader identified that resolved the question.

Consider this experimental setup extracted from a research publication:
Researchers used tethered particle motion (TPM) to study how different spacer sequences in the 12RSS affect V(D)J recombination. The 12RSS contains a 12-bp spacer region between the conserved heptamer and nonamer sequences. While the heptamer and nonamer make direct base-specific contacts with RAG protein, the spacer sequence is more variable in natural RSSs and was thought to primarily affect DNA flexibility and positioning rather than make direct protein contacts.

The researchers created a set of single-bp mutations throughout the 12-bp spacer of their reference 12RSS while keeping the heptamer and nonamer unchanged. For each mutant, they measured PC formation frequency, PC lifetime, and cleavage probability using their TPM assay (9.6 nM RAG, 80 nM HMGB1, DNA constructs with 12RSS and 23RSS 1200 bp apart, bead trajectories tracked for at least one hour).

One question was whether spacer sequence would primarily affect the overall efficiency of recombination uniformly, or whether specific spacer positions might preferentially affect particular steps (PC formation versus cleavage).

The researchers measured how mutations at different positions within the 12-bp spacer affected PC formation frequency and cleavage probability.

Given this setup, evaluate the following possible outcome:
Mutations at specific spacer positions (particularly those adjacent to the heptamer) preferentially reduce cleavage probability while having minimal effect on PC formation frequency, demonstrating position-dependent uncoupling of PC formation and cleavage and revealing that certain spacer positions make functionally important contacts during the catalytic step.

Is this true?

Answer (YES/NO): NO